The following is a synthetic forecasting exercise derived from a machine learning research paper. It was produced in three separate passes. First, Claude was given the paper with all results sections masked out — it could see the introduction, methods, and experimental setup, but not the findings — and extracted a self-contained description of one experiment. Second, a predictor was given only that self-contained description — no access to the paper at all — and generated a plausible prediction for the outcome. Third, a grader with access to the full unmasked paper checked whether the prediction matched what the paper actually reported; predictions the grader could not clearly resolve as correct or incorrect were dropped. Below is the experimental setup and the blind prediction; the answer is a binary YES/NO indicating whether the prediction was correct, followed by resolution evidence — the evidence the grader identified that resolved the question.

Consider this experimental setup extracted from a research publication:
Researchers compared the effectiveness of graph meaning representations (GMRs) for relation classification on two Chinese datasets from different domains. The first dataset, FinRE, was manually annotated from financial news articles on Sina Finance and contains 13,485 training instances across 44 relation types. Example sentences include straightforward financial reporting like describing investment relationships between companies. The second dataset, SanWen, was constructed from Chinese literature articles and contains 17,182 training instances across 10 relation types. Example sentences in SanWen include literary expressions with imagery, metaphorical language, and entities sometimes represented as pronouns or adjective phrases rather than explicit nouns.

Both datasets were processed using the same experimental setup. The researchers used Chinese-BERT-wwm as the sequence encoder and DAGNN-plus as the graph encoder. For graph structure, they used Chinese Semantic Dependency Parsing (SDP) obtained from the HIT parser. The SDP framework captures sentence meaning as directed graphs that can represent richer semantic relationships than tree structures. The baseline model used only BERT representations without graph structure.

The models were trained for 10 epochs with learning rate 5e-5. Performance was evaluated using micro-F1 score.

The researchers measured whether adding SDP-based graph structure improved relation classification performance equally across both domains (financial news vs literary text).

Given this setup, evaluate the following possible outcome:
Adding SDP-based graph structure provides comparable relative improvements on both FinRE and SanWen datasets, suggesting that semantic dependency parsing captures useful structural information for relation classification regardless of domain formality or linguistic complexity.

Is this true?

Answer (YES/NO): NO